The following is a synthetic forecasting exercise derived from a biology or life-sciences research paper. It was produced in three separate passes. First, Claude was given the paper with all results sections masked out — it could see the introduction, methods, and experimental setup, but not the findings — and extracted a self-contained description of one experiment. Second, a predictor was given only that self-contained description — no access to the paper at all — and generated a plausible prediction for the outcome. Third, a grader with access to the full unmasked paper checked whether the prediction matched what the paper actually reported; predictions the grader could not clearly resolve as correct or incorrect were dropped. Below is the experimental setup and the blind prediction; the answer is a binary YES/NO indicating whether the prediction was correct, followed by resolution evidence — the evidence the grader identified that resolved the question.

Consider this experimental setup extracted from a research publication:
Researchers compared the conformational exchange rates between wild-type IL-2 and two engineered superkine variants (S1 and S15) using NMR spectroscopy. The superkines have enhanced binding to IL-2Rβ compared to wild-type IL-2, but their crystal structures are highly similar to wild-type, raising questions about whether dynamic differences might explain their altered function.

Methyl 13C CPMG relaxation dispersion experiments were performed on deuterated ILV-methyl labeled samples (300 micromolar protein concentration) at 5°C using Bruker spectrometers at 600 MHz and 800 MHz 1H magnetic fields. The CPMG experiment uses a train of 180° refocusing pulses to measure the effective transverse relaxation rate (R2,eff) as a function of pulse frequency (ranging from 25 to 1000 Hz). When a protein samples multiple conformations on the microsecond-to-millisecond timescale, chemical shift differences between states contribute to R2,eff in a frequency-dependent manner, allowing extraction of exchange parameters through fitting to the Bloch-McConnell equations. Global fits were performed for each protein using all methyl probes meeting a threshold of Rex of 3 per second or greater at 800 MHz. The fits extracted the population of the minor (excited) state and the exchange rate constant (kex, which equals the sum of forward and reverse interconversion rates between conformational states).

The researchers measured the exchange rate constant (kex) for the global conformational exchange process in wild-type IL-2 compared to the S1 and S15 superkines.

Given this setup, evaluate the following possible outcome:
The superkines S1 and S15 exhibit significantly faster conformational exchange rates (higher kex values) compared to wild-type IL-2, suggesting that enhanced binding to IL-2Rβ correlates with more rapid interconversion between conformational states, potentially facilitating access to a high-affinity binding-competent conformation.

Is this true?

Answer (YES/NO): NO